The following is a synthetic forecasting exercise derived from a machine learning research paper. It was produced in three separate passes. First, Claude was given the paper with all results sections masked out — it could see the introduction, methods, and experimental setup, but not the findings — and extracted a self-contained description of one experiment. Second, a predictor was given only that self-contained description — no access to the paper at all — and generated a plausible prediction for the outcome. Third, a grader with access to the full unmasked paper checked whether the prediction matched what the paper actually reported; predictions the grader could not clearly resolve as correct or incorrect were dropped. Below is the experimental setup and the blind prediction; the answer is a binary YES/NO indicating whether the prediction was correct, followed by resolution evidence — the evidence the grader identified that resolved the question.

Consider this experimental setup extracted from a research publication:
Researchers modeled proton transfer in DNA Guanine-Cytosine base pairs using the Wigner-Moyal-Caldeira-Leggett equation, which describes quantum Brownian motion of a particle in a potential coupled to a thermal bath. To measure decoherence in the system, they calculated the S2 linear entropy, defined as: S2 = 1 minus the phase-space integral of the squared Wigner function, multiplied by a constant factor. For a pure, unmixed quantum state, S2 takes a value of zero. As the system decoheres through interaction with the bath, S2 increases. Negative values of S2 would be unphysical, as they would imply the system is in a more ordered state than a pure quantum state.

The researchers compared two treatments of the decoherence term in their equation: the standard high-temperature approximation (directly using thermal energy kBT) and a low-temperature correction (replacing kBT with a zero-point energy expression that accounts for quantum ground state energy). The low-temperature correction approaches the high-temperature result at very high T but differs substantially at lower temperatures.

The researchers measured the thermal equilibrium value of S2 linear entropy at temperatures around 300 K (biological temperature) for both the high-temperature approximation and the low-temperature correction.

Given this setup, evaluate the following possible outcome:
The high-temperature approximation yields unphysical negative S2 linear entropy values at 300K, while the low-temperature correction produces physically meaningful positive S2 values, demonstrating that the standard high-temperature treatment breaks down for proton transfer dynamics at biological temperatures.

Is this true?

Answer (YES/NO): YES